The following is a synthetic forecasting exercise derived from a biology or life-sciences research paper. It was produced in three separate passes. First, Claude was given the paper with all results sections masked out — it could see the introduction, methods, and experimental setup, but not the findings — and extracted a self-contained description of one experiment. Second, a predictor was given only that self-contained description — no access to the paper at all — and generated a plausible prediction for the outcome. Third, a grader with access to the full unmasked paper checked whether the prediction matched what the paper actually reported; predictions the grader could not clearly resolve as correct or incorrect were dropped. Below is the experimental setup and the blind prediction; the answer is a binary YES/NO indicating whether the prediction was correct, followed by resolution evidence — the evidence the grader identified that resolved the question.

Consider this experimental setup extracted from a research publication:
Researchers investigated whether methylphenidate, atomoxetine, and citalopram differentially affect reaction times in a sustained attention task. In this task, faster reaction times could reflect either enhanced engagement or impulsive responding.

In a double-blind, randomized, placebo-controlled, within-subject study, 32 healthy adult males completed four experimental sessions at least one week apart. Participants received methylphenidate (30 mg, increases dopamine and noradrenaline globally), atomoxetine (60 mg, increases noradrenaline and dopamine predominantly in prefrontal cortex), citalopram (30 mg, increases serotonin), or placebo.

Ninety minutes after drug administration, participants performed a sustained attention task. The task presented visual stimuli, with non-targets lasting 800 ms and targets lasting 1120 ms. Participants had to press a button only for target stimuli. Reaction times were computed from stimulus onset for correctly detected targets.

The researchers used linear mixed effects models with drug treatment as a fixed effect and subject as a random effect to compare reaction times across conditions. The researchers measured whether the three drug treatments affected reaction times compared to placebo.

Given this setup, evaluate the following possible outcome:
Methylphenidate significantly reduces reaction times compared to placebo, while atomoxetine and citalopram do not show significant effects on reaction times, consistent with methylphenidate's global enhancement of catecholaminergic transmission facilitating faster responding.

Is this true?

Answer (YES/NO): YES